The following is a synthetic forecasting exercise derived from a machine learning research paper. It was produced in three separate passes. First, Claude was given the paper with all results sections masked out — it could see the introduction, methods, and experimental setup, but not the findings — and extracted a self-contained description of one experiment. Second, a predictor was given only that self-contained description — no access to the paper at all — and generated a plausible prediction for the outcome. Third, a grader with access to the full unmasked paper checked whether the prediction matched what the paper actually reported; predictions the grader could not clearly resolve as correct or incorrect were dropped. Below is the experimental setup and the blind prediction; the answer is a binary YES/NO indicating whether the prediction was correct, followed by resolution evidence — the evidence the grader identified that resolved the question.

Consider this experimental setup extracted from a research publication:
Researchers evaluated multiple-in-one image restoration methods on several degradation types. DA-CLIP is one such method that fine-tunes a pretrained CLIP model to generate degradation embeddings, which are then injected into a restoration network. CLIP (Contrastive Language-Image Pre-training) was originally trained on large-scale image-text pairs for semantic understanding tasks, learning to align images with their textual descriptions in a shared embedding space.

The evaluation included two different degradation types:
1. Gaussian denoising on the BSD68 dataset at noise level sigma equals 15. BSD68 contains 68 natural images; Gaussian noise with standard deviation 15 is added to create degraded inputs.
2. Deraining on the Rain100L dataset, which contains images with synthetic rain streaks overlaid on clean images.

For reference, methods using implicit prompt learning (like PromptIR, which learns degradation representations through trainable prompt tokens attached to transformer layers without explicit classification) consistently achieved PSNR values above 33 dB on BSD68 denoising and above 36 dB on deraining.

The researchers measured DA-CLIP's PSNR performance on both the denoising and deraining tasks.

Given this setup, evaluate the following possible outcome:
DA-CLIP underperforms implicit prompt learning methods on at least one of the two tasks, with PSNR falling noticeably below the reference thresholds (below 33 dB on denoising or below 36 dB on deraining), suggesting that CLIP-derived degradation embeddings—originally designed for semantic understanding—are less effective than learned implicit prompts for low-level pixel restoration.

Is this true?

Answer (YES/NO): YES